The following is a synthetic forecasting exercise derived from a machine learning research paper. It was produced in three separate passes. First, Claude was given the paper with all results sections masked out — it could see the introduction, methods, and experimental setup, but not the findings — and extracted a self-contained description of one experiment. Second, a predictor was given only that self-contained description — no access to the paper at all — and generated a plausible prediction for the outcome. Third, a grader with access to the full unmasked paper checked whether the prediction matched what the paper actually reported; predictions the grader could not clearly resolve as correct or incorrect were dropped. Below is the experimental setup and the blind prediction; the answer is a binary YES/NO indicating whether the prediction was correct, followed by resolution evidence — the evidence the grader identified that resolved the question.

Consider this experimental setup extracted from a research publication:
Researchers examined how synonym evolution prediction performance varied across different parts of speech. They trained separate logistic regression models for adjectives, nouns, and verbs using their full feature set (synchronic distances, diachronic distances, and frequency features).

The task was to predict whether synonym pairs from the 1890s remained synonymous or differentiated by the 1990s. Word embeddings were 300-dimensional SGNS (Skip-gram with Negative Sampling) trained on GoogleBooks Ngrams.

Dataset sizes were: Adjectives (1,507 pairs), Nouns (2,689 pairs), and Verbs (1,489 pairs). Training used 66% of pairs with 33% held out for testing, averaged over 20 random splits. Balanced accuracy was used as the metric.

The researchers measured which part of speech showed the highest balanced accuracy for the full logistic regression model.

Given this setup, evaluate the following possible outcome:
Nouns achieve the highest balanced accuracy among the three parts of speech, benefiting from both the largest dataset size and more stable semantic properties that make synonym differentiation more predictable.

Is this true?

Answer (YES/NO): YES